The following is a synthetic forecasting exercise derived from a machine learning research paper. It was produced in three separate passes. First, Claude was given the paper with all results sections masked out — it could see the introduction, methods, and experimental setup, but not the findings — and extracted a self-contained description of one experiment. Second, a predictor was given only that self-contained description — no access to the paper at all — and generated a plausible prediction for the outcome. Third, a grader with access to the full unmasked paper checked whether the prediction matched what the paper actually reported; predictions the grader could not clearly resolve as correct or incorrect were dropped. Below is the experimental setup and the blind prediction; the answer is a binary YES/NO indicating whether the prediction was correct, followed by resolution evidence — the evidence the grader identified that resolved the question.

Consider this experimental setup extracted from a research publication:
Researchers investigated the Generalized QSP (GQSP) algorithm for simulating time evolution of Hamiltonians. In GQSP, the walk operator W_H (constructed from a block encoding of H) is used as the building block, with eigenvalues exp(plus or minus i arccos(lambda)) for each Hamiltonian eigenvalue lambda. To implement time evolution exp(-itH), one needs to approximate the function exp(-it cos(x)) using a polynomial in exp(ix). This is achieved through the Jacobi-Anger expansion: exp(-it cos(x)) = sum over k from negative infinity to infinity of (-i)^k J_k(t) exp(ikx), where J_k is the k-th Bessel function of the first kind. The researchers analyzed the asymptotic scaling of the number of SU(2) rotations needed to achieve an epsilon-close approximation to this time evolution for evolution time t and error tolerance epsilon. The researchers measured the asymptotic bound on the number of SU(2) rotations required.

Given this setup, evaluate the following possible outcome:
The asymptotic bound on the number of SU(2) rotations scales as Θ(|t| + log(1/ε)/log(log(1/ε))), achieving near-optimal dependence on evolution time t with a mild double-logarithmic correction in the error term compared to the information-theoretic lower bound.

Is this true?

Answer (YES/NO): YES